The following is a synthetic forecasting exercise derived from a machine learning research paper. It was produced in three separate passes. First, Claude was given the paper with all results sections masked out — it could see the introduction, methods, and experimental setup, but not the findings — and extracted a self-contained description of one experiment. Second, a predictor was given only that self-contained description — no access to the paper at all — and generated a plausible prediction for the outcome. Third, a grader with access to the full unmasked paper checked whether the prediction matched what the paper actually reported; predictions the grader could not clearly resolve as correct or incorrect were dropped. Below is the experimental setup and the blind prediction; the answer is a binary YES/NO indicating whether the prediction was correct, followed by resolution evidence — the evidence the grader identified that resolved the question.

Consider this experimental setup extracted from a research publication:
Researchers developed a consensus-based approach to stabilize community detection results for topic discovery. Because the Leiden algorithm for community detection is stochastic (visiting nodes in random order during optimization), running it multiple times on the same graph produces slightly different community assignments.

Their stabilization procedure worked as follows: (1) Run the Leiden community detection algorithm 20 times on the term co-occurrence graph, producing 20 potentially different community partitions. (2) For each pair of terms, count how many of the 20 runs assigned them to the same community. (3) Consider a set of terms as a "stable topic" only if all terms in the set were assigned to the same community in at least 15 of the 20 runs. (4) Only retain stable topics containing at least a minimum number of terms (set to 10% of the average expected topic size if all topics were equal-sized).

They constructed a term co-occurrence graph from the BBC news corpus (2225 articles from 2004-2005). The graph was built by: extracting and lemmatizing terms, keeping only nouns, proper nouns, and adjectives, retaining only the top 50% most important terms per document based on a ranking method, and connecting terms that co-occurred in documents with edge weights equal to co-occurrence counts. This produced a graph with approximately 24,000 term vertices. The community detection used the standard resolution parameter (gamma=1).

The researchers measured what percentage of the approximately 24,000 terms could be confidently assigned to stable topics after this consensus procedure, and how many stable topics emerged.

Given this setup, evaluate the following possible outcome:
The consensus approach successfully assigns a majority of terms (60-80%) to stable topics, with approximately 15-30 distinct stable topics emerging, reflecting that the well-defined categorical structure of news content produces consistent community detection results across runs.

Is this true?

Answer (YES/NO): NO